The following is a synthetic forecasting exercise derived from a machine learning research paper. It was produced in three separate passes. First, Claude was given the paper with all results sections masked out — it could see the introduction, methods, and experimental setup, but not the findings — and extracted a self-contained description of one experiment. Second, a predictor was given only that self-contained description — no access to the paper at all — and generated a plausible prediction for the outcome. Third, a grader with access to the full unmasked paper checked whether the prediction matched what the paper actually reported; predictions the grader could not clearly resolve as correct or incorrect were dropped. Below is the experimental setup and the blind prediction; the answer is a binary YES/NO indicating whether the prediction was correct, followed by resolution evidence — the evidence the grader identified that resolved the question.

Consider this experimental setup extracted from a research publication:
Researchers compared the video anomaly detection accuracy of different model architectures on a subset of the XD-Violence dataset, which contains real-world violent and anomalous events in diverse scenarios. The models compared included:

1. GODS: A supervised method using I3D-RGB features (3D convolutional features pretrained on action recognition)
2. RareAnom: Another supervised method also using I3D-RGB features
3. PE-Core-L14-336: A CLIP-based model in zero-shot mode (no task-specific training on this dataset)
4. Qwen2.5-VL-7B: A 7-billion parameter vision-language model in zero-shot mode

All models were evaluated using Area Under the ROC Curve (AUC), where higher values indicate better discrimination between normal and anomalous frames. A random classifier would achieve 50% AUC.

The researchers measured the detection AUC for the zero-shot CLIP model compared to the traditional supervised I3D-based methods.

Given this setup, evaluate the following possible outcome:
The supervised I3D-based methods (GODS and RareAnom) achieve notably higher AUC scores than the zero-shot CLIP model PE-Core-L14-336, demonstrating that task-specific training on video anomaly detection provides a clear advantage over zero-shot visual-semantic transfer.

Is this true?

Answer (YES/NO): NO